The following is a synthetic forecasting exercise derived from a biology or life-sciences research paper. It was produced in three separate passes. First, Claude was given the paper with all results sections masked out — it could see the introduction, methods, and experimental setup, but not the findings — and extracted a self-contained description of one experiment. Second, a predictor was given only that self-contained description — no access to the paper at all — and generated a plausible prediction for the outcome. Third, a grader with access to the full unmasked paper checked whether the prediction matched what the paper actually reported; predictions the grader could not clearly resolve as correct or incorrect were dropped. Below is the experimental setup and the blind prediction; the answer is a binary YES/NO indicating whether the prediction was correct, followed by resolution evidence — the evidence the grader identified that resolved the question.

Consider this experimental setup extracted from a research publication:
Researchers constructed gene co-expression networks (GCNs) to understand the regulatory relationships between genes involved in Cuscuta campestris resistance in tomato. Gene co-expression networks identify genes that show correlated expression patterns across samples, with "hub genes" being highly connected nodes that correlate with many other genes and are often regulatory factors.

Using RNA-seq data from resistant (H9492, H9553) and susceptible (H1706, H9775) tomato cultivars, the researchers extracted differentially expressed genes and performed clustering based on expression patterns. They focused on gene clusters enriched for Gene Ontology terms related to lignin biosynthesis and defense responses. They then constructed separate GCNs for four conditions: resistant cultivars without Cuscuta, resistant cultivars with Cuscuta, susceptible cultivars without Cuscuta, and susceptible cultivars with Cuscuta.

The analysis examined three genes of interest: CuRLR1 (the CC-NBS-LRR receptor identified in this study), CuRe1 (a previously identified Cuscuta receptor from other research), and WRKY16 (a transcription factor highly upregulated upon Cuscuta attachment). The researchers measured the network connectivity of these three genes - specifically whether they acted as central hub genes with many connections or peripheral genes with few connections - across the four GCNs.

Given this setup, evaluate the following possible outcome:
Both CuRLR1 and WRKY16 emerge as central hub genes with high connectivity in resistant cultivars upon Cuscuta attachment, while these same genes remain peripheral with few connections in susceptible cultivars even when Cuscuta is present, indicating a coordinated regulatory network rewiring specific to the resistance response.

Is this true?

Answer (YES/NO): NO